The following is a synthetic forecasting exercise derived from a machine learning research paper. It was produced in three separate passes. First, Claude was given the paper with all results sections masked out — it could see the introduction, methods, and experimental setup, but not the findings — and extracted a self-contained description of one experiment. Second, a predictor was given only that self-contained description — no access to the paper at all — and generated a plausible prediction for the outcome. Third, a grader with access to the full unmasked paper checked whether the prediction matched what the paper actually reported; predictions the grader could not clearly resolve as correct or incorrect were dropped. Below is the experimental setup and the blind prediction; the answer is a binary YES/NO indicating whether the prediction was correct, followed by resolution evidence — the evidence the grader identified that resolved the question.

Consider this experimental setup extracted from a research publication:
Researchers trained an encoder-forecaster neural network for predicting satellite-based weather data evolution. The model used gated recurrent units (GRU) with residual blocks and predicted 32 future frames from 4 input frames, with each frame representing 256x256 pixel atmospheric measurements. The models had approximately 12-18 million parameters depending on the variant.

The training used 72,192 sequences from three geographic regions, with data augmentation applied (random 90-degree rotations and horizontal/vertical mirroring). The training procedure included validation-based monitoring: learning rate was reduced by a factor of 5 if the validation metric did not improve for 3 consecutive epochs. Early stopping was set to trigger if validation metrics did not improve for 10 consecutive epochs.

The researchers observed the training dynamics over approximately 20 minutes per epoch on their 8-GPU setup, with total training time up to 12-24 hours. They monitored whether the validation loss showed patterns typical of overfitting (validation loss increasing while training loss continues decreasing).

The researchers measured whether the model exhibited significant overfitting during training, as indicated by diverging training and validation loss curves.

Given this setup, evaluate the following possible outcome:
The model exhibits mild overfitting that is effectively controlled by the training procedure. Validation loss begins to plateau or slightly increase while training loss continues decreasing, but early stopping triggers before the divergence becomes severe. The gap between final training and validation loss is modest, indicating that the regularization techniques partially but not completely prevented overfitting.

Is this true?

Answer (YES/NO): NO